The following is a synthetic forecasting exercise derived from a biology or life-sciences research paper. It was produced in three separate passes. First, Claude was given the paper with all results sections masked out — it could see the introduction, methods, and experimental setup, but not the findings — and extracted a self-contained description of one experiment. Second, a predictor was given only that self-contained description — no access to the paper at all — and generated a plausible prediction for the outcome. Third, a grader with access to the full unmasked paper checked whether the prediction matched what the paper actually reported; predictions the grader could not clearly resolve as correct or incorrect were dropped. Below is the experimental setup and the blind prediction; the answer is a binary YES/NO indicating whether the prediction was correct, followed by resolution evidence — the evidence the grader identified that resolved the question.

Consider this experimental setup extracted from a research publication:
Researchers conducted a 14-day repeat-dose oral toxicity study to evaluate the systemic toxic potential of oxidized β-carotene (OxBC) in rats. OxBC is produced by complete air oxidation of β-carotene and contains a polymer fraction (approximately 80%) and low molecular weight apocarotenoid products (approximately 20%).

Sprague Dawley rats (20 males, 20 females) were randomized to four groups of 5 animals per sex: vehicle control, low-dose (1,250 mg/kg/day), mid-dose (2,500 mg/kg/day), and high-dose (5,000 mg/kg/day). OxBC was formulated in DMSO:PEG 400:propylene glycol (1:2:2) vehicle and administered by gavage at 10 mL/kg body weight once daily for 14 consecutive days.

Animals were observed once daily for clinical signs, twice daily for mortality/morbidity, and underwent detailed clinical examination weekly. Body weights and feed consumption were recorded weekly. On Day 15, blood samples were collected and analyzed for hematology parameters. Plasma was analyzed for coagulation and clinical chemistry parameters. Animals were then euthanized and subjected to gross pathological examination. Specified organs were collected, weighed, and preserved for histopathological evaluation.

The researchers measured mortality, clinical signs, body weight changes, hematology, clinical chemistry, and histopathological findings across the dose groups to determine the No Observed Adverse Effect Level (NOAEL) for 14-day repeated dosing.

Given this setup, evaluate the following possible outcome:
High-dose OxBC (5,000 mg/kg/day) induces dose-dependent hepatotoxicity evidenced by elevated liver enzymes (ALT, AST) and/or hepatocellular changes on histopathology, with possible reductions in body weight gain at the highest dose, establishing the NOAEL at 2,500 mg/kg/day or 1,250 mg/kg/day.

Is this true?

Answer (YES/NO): NO